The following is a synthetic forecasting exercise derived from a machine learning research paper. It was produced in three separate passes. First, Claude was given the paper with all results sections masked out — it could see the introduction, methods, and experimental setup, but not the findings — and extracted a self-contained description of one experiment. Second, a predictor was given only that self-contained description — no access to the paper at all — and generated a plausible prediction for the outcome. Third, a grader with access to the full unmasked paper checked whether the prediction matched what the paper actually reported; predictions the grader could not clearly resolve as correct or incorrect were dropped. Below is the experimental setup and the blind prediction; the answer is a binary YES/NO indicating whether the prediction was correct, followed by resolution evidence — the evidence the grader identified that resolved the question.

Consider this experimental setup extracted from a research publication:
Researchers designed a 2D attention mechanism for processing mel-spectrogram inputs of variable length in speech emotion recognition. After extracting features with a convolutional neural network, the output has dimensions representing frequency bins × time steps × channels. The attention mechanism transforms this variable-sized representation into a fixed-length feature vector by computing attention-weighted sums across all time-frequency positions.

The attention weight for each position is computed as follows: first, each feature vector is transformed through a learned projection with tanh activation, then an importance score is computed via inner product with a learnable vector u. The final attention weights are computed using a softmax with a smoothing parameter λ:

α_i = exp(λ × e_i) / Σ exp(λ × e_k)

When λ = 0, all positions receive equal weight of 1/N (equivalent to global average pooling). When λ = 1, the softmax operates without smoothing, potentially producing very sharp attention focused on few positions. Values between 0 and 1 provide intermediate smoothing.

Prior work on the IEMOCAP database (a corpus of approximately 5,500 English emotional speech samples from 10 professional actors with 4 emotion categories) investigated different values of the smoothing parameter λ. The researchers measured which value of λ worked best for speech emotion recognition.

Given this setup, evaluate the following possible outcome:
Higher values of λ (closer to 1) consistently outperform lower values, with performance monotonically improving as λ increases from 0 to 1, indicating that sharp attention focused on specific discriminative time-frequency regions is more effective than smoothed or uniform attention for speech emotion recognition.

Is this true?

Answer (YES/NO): NO